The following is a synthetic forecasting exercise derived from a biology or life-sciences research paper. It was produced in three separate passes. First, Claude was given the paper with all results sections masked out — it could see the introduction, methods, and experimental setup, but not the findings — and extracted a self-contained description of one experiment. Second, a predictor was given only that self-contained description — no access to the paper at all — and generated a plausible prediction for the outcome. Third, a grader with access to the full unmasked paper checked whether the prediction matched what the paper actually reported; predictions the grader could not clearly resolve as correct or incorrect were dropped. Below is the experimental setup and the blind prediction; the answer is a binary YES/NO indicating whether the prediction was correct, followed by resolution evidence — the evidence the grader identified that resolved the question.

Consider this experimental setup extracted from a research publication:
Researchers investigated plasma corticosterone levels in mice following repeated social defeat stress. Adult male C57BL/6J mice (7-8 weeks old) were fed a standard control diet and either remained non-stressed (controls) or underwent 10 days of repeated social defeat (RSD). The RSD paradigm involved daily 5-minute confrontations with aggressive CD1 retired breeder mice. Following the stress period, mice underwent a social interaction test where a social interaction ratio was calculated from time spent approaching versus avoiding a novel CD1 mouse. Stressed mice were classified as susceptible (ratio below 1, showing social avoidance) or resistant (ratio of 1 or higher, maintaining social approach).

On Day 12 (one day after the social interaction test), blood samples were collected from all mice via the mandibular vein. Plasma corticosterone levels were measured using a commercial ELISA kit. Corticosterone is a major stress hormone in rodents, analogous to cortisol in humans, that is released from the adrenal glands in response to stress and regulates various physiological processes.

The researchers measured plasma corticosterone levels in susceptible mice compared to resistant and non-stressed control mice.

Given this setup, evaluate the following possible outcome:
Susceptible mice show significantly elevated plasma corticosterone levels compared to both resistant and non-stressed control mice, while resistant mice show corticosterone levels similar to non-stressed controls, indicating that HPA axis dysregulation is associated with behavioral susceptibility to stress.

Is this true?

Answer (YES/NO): YES